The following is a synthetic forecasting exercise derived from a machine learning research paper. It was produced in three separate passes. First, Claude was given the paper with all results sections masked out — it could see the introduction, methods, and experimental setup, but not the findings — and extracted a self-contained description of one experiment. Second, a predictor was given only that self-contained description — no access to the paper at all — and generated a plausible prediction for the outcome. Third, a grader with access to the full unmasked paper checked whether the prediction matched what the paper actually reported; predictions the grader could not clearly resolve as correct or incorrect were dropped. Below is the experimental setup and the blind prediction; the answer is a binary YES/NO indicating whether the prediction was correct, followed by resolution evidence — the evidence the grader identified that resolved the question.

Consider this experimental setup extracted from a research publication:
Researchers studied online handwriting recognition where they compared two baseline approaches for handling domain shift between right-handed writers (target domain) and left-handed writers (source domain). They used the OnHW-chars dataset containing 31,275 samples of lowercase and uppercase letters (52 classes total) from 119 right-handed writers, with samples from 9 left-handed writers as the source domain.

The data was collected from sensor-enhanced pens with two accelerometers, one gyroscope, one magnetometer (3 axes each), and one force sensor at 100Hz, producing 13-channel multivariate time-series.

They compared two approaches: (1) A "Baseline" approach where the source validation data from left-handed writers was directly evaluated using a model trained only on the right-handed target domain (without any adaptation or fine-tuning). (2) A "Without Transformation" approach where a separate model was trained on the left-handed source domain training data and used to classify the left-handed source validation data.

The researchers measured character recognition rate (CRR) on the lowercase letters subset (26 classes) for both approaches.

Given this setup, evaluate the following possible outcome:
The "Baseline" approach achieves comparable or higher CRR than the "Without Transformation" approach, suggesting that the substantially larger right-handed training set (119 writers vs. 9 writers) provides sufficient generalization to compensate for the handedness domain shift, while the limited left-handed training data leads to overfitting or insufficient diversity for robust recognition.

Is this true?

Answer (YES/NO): YES